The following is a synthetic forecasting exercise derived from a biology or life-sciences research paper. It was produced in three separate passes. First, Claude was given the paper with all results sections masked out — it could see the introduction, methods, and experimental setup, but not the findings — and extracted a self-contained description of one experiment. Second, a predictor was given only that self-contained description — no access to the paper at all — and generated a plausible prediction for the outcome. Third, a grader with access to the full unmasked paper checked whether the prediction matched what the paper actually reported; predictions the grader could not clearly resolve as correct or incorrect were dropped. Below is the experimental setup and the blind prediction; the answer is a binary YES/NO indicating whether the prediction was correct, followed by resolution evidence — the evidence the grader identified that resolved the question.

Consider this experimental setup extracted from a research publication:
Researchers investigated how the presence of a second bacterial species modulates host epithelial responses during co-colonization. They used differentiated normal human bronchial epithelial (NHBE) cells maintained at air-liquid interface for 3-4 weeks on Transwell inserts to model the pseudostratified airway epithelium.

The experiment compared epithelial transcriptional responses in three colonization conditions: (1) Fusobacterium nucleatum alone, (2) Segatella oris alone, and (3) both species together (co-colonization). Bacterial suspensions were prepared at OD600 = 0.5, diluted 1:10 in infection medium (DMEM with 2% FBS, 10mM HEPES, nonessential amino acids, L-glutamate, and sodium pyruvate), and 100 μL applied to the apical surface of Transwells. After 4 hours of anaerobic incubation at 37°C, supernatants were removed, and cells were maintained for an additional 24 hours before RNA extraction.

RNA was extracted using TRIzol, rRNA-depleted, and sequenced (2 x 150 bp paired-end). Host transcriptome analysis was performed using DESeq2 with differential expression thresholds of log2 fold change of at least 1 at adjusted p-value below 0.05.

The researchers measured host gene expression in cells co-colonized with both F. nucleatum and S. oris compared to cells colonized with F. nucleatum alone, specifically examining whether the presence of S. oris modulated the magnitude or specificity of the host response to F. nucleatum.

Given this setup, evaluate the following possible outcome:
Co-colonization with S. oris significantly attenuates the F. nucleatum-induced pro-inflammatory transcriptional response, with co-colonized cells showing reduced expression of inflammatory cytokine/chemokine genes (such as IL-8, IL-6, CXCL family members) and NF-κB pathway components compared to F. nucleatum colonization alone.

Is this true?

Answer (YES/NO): NO